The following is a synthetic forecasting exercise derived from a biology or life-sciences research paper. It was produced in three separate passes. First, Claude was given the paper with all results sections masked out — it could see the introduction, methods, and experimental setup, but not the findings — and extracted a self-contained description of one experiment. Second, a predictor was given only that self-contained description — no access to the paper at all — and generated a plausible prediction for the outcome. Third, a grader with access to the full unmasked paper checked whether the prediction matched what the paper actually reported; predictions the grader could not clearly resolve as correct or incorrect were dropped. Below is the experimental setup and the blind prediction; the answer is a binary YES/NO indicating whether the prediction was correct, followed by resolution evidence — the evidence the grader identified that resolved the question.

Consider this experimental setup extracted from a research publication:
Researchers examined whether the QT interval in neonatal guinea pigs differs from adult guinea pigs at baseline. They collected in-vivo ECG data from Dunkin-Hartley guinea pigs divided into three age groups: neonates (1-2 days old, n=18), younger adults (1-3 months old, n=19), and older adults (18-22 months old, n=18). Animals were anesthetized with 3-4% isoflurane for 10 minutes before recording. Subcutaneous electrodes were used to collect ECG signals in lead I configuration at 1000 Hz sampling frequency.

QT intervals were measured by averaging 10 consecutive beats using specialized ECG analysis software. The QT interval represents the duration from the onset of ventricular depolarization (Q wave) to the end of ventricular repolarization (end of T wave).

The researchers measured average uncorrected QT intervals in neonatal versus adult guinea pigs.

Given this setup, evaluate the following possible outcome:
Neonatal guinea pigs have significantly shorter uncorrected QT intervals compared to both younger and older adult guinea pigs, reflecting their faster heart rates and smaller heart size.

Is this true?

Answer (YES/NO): NO